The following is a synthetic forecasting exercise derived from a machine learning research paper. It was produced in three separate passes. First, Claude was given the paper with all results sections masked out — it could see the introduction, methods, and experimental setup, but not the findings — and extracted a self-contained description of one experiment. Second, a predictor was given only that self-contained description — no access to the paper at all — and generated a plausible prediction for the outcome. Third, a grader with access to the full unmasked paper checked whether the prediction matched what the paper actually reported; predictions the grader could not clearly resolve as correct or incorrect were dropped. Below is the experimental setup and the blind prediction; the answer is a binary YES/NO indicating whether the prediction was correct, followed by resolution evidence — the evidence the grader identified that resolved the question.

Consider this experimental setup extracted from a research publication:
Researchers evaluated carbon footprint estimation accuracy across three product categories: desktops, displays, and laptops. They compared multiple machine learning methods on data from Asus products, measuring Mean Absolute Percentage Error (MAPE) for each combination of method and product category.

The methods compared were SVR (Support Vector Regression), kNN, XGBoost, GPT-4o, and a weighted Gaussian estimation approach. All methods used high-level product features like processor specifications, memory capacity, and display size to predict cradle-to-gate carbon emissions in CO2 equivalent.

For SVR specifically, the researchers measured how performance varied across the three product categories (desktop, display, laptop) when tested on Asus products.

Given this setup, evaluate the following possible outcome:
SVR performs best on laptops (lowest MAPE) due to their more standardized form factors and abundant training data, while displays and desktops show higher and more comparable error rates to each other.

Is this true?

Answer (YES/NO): NO